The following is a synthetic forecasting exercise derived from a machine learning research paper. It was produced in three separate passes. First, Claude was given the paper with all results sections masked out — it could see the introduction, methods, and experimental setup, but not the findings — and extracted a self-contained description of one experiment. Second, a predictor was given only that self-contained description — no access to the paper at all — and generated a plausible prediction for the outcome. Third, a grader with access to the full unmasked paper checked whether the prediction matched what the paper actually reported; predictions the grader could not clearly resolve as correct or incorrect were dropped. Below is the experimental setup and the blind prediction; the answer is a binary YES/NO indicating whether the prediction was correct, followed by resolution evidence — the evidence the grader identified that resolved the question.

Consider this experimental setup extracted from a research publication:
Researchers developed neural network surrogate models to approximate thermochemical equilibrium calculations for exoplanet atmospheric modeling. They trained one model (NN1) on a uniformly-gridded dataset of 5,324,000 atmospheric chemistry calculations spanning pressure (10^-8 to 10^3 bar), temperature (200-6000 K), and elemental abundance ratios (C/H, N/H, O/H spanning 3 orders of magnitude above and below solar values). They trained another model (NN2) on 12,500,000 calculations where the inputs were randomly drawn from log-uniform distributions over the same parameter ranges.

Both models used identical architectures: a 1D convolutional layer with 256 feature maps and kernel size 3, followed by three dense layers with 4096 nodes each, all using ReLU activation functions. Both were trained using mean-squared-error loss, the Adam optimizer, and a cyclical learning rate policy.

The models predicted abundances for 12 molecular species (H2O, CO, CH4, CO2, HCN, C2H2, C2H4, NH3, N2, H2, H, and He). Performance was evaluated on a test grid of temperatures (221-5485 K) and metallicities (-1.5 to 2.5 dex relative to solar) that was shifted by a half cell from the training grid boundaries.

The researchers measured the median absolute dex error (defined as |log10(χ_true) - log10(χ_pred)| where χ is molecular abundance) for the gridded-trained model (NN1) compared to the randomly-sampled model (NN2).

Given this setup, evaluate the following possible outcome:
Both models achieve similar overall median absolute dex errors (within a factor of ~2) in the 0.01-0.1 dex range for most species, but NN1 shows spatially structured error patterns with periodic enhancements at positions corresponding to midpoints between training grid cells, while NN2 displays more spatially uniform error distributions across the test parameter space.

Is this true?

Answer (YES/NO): NO